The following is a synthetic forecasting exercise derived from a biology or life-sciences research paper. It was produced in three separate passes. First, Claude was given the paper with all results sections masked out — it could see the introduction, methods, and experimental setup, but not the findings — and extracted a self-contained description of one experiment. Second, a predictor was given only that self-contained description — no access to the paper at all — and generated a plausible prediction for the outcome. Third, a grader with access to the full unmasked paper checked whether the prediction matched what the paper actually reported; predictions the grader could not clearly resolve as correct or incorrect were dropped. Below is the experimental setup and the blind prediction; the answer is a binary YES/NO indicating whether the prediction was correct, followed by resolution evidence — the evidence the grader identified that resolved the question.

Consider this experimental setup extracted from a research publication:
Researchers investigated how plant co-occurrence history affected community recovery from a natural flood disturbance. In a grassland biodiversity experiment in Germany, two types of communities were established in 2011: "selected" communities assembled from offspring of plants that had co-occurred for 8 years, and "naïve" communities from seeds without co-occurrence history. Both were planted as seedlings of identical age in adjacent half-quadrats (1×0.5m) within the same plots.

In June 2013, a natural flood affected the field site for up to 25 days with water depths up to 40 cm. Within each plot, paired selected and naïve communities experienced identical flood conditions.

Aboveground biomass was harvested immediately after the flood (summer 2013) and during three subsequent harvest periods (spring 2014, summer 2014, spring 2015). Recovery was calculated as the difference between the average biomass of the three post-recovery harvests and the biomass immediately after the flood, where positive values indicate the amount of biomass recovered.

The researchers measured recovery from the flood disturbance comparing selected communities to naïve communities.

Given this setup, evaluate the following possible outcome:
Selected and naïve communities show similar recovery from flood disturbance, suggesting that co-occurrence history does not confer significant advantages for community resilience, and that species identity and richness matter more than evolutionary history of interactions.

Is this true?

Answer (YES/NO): NO